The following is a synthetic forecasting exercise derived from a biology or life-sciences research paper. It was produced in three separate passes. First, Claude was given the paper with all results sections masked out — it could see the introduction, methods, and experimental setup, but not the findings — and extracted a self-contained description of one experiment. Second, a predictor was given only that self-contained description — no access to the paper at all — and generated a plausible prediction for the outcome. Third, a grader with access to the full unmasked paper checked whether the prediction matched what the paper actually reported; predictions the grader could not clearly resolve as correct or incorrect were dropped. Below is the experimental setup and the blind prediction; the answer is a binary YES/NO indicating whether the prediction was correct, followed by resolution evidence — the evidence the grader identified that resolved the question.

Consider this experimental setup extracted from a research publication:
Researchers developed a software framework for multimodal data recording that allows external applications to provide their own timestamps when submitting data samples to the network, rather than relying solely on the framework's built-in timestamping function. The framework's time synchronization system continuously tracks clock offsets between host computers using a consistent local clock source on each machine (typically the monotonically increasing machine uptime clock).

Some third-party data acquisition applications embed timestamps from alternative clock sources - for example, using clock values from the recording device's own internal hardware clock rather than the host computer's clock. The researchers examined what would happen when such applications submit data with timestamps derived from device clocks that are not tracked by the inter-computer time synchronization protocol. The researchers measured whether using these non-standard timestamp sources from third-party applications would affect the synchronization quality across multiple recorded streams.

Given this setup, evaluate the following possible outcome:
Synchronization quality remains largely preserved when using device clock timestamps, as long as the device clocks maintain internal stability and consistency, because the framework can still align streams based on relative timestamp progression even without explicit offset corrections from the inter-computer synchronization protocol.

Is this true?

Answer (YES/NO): NO